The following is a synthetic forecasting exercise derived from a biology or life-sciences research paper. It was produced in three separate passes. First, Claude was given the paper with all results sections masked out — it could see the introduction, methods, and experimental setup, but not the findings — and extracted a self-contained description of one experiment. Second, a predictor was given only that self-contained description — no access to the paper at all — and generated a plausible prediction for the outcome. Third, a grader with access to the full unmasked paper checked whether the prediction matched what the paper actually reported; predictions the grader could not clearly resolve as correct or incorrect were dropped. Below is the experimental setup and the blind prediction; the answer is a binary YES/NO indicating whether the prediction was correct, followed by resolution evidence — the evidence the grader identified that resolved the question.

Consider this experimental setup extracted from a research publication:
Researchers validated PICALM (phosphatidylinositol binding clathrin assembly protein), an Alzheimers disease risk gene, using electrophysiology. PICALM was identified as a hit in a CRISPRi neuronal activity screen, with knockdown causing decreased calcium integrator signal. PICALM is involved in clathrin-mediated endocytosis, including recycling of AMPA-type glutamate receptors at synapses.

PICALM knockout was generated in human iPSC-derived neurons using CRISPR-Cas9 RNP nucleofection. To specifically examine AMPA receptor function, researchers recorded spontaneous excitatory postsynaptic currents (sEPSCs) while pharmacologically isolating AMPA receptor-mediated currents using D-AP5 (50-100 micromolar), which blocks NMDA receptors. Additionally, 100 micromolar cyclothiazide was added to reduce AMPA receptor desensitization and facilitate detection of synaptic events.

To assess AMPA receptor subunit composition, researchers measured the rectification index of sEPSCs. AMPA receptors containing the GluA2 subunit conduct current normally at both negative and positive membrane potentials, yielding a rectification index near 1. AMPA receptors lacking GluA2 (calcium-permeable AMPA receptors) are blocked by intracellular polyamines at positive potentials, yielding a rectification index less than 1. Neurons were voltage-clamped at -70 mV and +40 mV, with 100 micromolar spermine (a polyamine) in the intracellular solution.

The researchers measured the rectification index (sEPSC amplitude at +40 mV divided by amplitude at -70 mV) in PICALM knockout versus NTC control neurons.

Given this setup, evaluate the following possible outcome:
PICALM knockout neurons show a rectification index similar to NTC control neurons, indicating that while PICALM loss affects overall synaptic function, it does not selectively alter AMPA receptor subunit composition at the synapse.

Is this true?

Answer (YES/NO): NO